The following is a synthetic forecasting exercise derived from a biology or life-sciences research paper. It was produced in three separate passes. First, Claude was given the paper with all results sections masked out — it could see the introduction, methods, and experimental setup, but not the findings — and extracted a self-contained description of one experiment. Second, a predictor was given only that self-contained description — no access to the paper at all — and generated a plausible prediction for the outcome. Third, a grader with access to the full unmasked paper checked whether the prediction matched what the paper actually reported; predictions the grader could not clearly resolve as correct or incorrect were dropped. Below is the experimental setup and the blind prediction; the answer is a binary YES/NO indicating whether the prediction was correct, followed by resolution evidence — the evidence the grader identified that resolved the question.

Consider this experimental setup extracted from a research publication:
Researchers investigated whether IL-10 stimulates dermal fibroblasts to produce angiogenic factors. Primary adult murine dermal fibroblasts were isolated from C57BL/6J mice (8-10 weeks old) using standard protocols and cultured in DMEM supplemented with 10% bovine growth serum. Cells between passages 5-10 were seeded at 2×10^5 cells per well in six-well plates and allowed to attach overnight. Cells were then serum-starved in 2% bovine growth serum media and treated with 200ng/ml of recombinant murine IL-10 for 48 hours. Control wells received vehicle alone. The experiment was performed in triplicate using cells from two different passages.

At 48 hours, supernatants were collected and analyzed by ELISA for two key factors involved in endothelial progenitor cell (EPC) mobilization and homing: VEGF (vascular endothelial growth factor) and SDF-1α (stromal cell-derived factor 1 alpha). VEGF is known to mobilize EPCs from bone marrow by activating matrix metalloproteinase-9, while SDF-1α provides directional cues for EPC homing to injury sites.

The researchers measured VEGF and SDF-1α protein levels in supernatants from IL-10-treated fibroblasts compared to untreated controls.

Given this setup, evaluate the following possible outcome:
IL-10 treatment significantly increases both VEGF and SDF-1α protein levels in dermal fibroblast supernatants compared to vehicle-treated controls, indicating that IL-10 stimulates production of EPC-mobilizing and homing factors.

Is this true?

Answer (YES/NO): YES